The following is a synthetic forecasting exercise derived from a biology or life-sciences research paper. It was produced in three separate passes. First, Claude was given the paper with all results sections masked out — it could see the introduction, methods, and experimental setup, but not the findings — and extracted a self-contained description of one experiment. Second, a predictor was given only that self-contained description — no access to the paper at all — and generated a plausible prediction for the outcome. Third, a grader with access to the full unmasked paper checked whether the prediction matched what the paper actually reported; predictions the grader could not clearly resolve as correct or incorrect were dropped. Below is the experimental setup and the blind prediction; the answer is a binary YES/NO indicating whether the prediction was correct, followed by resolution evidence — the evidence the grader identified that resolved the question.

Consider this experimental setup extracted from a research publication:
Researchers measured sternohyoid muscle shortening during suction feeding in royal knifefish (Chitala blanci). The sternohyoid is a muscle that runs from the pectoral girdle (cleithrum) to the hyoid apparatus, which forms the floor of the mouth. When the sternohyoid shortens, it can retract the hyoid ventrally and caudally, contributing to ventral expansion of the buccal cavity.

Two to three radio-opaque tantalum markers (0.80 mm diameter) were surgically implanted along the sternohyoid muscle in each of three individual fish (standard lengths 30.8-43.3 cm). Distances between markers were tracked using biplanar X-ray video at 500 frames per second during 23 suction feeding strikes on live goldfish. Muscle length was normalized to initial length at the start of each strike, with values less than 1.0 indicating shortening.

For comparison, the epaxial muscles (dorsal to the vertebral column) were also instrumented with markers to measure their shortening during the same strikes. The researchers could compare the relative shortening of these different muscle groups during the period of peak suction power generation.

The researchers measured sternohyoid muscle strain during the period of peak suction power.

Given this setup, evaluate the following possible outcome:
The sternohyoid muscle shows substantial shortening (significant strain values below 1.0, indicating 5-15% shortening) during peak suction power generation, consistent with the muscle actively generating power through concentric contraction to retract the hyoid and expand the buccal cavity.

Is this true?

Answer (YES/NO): NO